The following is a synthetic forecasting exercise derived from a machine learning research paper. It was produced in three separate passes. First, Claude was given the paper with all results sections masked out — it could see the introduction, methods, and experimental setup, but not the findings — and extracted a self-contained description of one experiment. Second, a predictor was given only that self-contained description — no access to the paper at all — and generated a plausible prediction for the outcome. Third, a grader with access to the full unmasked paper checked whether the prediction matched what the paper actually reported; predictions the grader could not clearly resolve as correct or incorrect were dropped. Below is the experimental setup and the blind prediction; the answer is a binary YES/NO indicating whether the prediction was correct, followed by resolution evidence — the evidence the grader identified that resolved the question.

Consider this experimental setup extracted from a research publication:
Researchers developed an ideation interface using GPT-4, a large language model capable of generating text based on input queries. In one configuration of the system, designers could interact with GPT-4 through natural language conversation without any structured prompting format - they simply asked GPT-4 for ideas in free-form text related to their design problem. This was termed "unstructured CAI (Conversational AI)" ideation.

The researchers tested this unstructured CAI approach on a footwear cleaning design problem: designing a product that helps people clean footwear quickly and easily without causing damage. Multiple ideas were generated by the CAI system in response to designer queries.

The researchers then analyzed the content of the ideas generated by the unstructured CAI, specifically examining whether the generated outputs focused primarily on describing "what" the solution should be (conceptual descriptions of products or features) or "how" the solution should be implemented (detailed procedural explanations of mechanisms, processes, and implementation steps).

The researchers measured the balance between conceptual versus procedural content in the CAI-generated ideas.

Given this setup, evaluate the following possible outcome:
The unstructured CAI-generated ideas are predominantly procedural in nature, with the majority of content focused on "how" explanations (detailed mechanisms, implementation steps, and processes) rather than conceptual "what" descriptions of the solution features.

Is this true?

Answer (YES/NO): YES